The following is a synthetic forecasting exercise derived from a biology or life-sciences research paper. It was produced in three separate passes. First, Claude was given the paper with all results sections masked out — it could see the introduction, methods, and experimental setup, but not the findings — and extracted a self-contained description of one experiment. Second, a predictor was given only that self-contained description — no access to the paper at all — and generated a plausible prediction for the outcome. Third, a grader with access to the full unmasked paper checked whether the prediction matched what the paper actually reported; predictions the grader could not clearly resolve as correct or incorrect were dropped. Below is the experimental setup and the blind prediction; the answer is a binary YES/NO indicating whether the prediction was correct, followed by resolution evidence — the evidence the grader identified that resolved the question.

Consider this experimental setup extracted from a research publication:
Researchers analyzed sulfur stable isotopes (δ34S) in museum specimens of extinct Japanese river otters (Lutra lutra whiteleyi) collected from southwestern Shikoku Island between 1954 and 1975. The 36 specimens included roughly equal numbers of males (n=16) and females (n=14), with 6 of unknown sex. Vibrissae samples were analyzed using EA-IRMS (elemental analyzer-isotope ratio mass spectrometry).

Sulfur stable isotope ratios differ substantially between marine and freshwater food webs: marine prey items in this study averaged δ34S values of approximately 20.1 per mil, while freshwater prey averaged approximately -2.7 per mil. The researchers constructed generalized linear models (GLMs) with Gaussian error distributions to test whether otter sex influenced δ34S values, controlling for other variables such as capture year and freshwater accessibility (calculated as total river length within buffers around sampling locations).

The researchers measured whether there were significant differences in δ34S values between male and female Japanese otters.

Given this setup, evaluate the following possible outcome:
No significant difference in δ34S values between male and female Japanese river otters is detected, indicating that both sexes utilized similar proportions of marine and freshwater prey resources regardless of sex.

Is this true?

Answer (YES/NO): YES